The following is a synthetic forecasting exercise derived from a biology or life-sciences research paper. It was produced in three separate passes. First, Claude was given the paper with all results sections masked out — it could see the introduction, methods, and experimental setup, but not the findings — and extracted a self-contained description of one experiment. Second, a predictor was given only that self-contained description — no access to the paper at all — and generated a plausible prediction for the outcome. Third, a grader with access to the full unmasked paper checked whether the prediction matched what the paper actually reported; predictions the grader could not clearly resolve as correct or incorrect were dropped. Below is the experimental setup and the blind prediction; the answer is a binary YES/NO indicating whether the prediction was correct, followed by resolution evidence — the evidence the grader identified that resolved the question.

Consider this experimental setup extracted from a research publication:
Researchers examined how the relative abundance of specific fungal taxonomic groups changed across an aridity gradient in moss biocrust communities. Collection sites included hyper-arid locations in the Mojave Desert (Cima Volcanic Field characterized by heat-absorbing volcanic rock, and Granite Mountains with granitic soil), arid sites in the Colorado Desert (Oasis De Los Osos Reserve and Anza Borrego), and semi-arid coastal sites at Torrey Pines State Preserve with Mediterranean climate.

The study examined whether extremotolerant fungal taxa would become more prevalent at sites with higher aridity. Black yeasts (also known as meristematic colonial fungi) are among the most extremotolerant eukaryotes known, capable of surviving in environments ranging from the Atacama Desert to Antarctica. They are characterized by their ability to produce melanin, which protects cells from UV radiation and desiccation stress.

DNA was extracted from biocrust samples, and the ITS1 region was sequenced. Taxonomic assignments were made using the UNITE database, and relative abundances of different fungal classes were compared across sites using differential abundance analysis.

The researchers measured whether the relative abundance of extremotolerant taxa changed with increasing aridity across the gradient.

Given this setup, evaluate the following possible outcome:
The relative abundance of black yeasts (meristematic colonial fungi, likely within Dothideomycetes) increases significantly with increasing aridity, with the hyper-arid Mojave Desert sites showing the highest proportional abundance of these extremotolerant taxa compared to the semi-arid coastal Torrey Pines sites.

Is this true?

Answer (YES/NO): NO